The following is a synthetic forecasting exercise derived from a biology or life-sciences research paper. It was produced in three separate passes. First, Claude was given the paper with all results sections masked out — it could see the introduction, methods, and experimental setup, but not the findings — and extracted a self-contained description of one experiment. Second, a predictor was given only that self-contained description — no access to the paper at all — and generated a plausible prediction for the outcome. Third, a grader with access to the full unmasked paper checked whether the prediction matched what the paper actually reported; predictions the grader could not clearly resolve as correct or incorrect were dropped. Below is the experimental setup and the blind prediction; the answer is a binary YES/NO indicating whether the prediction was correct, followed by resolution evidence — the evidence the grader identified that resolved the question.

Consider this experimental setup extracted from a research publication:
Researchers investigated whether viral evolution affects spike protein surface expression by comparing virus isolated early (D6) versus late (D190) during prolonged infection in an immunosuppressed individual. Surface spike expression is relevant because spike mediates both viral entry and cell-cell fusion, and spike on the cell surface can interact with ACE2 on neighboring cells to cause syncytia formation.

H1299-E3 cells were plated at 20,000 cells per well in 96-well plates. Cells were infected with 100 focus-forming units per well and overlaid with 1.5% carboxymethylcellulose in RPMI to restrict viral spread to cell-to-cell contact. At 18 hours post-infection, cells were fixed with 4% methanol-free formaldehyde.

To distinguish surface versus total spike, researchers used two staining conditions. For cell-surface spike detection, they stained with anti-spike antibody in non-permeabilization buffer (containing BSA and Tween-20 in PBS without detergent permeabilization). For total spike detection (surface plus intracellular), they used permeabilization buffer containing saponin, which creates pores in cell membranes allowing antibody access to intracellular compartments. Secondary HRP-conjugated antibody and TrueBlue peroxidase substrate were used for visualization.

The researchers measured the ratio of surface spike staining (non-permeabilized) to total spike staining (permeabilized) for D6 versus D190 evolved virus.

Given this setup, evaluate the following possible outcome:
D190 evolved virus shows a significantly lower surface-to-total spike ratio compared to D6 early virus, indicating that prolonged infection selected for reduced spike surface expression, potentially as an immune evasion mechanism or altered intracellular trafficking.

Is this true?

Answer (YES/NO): NO